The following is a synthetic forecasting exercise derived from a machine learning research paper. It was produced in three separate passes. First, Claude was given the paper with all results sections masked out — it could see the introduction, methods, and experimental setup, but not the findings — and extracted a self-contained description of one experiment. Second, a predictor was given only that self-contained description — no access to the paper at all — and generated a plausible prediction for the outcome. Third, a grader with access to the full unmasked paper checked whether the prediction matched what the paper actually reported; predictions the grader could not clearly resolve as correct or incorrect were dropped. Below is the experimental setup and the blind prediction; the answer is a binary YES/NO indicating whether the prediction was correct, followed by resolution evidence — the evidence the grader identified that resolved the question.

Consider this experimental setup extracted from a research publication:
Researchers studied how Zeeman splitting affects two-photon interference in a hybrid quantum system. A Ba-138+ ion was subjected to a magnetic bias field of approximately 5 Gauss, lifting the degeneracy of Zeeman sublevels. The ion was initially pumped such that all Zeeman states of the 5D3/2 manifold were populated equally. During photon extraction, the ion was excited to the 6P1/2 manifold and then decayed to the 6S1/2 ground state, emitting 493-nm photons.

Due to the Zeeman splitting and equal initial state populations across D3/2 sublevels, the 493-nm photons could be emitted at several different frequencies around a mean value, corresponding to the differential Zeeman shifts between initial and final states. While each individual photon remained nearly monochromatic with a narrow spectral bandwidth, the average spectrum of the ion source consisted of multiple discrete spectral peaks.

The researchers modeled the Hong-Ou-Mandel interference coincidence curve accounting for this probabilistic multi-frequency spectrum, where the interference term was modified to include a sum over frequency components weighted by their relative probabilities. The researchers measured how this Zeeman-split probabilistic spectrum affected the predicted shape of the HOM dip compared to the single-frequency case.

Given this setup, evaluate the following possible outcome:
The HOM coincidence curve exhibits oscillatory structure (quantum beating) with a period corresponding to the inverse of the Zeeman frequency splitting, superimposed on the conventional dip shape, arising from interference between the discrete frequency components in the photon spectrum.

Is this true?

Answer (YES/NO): YES